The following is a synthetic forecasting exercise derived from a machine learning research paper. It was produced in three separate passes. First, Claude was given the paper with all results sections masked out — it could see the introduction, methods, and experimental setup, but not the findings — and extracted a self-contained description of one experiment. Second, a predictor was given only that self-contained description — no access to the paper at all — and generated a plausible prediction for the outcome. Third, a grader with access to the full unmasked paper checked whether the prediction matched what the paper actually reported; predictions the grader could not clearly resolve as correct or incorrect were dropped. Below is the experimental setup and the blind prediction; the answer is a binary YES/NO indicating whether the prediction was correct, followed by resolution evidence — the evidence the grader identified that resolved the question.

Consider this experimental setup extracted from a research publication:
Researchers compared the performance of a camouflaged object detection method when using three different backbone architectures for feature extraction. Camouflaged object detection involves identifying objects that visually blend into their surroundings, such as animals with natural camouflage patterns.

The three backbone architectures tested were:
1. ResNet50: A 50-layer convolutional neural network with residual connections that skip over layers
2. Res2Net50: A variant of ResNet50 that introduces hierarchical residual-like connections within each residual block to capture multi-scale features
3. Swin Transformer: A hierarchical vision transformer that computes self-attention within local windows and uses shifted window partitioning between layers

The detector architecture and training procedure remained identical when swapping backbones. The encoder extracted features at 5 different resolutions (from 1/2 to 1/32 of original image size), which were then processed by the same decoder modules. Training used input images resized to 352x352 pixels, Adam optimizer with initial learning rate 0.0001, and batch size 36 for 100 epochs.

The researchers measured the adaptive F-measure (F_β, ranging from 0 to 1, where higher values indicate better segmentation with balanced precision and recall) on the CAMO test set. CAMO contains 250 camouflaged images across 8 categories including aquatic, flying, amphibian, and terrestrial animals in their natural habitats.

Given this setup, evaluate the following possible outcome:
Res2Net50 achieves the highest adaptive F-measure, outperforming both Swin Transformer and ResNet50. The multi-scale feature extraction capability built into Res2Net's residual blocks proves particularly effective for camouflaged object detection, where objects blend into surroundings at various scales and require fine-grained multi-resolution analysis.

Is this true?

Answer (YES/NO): NO